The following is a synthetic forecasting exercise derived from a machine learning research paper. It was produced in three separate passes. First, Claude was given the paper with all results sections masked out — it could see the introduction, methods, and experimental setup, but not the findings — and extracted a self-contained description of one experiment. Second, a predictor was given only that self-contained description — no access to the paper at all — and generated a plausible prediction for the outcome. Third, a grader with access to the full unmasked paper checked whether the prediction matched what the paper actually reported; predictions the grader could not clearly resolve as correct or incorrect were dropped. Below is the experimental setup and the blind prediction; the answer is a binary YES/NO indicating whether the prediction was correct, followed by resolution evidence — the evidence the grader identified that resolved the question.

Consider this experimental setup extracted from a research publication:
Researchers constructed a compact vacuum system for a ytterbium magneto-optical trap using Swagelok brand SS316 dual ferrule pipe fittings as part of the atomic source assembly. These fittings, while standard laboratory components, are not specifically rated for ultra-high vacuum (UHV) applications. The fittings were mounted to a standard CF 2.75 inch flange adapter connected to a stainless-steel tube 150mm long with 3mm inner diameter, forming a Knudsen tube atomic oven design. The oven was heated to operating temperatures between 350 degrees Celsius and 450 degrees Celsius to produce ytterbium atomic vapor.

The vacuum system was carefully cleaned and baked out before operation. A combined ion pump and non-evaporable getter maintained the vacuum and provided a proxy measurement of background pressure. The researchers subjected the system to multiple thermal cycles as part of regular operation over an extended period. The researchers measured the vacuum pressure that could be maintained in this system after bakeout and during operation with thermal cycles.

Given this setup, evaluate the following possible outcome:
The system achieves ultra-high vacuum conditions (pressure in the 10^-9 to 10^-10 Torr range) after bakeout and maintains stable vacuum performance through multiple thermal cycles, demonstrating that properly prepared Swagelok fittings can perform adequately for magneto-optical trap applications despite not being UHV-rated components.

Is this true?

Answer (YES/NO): YES